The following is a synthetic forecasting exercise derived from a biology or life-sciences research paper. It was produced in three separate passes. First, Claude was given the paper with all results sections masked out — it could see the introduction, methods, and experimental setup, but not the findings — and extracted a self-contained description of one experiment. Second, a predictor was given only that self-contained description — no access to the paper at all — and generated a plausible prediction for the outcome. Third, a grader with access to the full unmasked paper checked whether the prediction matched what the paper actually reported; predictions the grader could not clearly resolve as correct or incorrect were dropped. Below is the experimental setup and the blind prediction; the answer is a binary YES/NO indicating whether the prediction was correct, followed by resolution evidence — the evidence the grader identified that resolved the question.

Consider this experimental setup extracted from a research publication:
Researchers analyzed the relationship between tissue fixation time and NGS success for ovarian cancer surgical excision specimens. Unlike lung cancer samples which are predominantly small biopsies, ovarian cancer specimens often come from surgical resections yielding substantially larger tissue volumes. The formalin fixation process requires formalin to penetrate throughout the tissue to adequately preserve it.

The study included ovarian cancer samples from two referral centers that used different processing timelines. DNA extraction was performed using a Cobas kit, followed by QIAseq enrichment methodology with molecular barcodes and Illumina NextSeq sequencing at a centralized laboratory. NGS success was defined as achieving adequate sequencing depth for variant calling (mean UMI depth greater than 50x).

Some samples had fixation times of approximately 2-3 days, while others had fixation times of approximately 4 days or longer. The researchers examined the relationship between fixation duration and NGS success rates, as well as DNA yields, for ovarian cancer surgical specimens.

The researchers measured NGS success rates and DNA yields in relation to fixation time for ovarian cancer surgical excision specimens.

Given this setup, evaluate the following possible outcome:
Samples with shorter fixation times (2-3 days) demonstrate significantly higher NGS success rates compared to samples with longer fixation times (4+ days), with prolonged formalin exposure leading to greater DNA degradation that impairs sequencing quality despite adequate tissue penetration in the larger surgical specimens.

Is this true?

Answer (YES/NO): NO